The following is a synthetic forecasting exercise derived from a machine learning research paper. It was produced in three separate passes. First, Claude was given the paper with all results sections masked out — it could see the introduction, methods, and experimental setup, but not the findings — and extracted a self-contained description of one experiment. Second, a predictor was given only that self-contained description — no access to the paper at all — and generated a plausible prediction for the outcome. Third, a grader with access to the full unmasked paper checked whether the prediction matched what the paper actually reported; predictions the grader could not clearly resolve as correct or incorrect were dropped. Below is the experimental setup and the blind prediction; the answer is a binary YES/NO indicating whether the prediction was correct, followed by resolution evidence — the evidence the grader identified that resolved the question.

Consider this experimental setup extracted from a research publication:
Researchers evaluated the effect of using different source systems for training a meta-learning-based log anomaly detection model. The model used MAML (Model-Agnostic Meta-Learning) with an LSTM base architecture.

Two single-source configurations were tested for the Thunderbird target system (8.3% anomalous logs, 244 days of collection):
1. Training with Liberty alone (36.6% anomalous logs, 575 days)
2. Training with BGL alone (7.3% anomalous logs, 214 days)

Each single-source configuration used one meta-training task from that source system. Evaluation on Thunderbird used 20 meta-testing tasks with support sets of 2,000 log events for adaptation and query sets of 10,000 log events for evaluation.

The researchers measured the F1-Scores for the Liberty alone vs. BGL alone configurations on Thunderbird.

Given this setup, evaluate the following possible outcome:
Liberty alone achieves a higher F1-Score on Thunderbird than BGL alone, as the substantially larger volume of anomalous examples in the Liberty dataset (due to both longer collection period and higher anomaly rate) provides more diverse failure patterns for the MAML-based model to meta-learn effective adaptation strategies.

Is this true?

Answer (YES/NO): NO